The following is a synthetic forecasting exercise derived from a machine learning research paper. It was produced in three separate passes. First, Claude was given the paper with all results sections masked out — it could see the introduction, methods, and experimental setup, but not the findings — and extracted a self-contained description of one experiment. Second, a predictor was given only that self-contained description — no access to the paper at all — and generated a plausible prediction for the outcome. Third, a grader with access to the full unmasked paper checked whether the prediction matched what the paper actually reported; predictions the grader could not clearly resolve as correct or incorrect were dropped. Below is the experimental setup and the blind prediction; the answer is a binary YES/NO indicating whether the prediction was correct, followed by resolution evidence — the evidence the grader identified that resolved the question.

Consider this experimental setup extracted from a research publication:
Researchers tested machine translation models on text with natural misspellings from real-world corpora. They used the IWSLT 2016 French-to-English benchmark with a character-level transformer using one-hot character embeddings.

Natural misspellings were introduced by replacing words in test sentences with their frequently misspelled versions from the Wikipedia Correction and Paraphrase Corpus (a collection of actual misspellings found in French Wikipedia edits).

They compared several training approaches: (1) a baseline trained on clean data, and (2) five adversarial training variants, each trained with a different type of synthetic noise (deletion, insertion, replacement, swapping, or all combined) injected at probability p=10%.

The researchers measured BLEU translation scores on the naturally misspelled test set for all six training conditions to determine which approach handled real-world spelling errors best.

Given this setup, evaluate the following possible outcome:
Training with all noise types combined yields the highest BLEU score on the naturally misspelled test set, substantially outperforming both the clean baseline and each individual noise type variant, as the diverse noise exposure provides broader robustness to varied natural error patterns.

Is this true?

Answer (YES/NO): NO